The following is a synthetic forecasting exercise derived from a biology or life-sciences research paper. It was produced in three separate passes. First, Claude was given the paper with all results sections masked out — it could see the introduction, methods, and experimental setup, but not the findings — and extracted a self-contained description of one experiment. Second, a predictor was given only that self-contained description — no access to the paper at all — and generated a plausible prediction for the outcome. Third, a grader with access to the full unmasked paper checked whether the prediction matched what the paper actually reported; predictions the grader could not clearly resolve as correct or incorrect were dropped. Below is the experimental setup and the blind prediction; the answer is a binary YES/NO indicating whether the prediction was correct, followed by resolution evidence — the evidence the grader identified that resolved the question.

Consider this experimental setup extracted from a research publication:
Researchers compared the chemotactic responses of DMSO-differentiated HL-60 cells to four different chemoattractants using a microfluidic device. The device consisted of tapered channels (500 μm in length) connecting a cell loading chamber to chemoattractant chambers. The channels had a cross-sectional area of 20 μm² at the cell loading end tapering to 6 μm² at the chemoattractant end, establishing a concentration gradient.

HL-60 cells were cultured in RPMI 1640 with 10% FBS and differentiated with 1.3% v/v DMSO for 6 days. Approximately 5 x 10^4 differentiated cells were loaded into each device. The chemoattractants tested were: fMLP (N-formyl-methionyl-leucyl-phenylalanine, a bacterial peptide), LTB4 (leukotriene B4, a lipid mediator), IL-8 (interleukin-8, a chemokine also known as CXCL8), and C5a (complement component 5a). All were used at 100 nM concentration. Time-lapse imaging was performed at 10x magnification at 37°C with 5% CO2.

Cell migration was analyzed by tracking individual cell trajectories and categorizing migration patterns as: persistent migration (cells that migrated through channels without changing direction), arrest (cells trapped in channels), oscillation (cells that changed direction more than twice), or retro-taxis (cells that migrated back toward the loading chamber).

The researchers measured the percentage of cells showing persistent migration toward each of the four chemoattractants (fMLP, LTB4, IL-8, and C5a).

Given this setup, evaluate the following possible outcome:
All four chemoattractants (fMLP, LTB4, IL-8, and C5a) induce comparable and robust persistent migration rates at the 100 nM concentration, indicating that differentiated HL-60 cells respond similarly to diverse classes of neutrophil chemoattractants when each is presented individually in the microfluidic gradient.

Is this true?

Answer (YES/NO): NO